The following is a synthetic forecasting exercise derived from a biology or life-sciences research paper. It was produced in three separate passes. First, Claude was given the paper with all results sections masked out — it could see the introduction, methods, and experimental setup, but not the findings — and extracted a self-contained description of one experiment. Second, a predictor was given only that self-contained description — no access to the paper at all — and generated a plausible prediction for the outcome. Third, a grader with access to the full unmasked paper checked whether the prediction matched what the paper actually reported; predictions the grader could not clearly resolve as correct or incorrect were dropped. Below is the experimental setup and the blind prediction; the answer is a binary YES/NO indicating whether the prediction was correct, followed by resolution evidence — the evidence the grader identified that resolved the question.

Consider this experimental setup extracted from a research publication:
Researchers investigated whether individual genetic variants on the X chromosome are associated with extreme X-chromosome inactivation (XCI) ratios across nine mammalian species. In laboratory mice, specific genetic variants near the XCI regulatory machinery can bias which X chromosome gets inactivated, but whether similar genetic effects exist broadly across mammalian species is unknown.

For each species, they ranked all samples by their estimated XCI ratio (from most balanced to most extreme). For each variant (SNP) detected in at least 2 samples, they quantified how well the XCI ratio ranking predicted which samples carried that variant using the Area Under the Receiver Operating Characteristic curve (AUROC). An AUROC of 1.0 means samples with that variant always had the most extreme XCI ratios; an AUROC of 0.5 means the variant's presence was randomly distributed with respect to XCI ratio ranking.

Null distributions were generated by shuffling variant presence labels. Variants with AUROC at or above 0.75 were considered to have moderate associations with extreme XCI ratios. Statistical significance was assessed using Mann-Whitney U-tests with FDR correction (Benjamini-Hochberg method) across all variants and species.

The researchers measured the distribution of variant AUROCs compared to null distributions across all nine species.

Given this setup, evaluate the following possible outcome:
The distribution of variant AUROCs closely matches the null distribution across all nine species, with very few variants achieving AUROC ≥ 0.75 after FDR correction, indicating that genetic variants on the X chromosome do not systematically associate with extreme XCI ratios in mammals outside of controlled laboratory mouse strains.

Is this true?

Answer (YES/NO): YES